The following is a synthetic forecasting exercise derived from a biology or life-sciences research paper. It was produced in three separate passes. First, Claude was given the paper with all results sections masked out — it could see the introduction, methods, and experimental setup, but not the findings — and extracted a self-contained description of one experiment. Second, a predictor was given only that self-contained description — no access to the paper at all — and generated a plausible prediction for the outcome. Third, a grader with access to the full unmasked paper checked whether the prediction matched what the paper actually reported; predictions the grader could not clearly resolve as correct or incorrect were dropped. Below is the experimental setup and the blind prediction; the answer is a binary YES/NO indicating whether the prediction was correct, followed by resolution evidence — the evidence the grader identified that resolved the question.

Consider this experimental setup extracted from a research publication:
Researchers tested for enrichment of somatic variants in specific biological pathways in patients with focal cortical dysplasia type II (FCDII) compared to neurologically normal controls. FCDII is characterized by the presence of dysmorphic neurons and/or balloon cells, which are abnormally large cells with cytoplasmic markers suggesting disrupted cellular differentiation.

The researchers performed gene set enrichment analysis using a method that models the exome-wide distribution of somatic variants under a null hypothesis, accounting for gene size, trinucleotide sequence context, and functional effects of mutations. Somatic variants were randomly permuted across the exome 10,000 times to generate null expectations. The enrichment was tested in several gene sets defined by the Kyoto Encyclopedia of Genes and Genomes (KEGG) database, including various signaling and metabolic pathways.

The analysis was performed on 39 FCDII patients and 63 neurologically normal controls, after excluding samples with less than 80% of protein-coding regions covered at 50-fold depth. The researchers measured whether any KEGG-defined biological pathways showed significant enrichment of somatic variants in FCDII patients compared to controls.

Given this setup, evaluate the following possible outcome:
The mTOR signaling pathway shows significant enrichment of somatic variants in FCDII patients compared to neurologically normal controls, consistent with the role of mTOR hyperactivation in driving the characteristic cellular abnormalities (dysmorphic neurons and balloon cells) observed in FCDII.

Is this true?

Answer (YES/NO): YES